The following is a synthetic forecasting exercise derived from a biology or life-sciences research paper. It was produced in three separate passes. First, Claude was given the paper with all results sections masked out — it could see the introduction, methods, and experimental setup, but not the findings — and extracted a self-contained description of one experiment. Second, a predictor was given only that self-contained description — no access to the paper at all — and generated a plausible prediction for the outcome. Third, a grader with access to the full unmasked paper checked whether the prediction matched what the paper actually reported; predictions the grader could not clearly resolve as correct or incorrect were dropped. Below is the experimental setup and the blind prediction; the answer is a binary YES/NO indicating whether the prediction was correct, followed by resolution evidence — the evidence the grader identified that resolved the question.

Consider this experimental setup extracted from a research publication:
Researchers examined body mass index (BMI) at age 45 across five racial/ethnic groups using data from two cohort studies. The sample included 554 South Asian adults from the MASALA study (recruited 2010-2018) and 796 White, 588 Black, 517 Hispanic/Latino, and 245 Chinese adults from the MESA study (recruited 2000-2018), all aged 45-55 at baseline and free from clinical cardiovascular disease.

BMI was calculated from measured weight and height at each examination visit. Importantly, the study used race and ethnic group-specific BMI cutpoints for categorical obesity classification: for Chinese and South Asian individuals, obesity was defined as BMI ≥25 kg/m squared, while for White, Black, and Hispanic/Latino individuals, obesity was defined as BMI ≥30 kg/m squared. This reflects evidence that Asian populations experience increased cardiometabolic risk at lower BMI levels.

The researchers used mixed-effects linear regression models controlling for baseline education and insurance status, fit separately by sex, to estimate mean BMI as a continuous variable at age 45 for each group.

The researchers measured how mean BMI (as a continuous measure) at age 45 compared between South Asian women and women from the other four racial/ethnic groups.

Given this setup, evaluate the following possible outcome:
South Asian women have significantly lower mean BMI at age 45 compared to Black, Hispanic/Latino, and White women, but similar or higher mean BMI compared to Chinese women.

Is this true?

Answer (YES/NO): NO